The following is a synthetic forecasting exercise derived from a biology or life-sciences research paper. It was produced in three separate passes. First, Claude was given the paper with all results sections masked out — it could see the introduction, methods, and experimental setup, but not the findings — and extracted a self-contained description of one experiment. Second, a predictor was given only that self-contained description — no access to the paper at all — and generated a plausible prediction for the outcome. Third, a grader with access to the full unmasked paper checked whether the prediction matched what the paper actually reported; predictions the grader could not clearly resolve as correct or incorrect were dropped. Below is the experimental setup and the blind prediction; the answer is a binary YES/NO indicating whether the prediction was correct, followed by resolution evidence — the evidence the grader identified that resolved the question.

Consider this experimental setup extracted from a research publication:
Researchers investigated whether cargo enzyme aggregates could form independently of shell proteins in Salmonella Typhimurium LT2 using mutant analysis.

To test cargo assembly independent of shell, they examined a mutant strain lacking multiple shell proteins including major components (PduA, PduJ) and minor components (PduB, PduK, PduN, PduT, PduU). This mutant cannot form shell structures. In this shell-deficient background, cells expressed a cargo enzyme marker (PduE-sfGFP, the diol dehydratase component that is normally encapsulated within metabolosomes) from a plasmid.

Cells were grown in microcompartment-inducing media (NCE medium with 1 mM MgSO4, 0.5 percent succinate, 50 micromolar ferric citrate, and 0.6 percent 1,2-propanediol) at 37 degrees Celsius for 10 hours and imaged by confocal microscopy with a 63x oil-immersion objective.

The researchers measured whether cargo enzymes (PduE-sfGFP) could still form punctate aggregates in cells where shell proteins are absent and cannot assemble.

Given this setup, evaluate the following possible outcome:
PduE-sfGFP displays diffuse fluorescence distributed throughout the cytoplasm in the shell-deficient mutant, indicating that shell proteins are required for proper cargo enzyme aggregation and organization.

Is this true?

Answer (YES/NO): NO